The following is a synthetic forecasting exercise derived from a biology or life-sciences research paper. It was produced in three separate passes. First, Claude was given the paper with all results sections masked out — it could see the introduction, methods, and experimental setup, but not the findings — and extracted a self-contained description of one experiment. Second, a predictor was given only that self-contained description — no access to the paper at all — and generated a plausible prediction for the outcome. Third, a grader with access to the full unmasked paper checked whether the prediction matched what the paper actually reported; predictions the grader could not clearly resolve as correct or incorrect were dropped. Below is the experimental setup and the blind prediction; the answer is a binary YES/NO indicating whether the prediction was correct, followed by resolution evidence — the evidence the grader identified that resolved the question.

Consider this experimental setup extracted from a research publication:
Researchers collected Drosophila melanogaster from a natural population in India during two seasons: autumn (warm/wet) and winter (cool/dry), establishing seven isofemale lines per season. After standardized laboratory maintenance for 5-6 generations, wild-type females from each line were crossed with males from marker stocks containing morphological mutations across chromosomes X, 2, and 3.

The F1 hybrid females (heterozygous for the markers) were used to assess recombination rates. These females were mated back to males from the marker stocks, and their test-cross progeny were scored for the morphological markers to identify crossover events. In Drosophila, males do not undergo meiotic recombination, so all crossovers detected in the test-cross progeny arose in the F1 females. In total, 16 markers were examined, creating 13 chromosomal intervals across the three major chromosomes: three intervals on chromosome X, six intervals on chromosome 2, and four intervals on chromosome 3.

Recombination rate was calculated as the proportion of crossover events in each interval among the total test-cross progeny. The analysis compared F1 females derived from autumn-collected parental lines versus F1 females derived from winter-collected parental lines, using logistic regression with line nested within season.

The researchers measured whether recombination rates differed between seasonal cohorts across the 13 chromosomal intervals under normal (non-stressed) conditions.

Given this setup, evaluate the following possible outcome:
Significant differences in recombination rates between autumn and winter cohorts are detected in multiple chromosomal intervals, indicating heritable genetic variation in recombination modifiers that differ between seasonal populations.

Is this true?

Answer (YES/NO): YES